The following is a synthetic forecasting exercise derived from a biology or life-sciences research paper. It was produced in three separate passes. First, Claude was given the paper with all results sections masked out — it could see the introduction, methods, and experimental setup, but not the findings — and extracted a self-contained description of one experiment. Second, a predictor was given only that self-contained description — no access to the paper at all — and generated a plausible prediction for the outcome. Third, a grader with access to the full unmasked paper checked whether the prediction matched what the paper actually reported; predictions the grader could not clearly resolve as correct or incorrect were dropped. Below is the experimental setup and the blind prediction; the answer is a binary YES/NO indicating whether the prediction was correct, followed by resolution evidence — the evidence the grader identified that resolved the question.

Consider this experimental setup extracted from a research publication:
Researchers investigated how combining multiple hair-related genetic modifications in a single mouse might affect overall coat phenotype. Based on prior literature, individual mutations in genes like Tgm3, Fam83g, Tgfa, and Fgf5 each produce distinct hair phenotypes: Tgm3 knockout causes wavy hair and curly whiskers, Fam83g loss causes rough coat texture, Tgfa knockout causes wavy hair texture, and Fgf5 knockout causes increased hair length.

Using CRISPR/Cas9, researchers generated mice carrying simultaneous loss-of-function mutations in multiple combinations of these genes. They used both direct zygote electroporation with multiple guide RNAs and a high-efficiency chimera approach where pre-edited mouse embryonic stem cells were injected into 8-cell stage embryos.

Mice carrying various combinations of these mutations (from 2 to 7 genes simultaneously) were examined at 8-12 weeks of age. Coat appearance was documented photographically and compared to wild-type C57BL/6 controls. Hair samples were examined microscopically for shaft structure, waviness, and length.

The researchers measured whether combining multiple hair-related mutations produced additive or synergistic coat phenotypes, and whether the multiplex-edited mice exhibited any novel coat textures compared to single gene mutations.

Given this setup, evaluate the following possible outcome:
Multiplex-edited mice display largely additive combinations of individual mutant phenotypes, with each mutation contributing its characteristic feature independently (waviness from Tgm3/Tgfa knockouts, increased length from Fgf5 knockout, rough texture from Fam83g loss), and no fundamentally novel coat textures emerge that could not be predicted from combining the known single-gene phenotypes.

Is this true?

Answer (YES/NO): NO